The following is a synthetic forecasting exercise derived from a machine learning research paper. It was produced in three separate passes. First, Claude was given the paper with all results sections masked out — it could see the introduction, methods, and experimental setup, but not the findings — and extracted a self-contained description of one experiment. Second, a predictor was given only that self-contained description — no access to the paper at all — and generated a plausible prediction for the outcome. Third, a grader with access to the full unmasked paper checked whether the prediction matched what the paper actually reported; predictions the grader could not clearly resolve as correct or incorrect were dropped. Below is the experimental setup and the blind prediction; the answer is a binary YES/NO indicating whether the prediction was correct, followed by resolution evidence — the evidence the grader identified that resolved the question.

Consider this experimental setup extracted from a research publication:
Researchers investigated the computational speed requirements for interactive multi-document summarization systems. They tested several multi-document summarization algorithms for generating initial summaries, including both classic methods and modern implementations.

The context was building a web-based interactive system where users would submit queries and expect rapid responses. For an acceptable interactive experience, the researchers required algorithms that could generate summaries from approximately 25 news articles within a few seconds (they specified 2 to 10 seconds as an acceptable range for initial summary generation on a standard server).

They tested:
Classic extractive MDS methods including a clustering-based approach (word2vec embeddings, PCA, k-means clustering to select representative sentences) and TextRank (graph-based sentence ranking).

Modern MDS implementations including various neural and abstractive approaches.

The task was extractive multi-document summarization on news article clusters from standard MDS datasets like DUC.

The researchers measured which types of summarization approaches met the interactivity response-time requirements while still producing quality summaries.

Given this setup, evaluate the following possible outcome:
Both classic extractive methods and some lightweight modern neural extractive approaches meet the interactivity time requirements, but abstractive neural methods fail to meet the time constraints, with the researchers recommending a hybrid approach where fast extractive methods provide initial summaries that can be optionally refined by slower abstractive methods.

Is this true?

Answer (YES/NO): NO